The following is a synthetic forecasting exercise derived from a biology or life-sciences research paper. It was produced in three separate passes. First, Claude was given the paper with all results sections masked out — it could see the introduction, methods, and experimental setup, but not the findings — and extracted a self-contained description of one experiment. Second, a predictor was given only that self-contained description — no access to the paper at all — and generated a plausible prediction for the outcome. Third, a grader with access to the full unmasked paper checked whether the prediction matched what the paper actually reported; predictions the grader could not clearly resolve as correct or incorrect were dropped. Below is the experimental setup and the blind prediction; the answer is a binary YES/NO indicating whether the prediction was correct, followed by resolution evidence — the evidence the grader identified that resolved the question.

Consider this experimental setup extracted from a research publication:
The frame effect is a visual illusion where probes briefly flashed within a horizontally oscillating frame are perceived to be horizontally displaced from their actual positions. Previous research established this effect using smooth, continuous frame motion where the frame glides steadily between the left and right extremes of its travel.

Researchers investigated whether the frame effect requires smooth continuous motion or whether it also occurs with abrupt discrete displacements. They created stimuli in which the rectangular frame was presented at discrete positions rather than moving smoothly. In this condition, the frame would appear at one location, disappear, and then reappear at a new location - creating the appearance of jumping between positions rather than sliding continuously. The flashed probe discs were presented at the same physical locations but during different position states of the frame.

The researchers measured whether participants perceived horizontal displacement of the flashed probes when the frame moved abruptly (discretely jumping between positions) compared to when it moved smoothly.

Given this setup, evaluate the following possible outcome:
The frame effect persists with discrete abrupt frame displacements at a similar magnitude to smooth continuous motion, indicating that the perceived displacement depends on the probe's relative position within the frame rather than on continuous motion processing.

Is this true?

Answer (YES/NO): NO